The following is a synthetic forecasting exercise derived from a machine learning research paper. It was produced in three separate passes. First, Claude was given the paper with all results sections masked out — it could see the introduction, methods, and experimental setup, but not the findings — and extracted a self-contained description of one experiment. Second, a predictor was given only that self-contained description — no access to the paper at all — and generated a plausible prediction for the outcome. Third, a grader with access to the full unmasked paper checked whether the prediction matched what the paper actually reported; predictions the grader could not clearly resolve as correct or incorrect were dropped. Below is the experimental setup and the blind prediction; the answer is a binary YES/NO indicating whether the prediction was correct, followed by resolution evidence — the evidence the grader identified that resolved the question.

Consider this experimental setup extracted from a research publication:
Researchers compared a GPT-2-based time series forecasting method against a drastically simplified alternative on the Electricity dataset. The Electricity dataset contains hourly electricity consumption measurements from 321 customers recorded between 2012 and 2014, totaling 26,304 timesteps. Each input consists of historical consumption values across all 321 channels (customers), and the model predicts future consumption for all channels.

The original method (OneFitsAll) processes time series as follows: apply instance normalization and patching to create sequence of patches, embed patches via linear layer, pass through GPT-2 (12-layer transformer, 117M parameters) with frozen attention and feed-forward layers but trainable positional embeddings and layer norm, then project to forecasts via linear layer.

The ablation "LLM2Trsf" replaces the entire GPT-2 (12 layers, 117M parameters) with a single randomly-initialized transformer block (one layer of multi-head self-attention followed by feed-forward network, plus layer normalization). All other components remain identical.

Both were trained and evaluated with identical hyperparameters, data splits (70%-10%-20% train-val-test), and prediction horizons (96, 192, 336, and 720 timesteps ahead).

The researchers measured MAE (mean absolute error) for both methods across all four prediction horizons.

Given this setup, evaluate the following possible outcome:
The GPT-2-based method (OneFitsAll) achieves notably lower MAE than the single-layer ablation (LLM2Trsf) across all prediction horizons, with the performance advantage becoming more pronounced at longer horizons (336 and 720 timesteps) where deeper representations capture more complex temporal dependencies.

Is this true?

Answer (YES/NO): NO